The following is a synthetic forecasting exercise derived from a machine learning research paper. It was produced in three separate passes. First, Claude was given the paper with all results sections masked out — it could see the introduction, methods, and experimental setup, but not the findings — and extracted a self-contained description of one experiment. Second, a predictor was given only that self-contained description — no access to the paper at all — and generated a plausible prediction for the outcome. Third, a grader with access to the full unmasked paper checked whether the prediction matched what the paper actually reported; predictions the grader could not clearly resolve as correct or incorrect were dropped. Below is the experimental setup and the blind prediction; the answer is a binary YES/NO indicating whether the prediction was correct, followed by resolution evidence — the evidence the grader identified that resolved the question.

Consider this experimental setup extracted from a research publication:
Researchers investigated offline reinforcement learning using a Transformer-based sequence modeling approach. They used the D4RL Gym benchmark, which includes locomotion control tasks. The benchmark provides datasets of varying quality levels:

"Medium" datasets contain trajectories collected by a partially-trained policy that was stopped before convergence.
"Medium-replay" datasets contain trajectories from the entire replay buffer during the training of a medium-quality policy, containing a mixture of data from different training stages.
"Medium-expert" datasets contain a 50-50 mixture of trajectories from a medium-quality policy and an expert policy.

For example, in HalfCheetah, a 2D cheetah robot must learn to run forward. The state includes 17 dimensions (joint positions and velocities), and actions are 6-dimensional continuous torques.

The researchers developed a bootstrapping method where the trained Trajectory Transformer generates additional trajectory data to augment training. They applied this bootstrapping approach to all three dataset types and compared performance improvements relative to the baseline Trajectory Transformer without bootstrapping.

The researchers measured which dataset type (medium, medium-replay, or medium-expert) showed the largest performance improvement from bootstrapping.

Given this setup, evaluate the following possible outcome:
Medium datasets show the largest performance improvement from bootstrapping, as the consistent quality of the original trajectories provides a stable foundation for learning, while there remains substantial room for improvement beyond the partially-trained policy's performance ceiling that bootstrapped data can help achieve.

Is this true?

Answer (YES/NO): NO